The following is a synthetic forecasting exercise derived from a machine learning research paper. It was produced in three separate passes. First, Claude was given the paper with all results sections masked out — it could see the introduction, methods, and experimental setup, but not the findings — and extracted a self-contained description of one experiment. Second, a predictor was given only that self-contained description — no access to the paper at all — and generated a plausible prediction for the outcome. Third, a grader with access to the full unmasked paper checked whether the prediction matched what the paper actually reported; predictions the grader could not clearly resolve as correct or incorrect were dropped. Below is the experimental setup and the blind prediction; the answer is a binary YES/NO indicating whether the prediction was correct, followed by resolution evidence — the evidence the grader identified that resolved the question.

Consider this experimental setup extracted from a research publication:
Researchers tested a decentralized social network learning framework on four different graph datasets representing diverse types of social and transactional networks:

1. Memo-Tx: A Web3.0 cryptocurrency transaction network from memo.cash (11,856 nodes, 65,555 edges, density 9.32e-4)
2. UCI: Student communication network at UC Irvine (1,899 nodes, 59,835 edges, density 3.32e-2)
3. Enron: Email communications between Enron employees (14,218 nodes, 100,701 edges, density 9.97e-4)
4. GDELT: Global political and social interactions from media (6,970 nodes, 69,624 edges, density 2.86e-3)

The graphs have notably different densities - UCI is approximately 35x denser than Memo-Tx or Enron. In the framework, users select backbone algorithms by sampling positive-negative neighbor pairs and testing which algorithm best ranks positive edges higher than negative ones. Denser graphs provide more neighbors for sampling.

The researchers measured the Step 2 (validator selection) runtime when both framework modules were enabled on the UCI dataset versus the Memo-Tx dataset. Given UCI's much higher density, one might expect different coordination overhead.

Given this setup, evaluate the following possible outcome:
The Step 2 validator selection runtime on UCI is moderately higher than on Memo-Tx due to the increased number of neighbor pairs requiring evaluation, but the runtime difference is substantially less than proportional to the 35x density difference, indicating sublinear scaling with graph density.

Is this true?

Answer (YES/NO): NO